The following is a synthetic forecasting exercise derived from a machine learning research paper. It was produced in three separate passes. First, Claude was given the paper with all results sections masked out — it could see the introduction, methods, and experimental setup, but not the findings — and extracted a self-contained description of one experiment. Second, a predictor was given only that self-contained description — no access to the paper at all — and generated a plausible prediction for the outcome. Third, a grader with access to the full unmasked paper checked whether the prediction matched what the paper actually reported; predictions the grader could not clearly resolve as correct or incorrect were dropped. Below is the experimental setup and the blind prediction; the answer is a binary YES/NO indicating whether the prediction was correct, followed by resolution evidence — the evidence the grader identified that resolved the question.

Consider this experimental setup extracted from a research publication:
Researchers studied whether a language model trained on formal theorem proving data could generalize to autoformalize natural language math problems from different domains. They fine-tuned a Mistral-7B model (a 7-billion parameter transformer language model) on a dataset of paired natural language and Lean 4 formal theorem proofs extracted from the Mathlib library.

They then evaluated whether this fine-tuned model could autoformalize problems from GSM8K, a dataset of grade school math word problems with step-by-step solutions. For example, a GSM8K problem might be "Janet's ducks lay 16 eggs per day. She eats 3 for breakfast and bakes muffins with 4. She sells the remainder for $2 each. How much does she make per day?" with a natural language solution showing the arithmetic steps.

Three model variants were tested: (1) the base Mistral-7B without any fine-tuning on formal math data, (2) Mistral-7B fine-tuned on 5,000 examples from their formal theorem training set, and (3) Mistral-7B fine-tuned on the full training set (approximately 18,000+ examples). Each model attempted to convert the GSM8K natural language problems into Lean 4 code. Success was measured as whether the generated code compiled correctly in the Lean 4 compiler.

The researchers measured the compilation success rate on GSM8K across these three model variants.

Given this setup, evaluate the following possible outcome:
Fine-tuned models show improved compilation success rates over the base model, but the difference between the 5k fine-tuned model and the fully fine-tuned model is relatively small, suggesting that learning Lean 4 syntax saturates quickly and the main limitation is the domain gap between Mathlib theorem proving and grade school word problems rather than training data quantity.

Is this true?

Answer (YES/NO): NO